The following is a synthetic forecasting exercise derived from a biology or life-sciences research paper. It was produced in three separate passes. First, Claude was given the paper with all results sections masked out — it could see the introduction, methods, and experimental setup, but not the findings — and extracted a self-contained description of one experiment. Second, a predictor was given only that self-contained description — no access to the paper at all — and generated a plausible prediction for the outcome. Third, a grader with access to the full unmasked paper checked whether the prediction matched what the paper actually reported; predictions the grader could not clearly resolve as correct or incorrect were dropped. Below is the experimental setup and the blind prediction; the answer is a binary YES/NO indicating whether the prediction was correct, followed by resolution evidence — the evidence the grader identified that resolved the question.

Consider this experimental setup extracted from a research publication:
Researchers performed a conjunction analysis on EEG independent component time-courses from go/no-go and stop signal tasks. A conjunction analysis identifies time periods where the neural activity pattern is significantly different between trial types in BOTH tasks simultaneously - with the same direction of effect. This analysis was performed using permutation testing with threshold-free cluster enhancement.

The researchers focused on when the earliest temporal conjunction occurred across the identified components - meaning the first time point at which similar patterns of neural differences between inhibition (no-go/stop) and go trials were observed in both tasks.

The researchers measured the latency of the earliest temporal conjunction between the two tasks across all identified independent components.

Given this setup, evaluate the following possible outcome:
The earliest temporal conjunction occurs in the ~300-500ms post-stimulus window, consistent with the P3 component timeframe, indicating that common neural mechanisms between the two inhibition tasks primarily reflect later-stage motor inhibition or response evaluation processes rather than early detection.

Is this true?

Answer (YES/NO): NO